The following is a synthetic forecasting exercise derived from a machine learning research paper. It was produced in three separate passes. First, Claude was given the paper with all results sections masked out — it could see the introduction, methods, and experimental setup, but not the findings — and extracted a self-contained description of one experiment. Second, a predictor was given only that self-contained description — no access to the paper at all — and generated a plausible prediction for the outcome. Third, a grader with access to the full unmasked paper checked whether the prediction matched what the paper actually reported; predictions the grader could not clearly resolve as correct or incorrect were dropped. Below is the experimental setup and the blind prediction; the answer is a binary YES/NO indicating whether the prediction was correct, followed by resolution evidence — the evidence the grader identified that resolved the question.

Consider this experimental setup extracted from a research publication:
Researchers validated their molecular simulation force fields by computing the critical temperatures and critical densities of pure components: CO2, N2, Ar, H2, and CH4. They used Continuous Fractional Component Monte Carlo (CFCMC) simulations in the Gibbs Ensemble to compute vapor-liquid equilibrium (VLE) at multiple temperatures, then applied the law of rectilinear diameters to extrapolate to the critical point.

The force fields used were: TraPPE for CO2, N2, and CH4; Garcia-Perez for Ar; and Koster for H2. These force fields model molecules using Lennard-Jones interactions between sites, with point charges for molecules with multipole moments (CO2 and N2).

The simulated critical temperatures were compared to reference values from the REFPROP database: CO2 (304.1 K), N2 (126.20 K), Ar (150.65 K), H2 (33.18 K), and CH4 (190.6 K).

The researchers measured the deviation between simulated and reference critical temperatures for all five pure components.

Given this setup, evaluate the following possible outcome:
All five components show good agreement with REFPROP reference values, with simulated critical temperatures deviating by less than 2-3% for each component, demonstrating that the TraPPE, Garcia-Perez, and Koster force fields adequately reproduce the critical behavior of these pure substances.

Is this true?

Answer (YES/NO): YES